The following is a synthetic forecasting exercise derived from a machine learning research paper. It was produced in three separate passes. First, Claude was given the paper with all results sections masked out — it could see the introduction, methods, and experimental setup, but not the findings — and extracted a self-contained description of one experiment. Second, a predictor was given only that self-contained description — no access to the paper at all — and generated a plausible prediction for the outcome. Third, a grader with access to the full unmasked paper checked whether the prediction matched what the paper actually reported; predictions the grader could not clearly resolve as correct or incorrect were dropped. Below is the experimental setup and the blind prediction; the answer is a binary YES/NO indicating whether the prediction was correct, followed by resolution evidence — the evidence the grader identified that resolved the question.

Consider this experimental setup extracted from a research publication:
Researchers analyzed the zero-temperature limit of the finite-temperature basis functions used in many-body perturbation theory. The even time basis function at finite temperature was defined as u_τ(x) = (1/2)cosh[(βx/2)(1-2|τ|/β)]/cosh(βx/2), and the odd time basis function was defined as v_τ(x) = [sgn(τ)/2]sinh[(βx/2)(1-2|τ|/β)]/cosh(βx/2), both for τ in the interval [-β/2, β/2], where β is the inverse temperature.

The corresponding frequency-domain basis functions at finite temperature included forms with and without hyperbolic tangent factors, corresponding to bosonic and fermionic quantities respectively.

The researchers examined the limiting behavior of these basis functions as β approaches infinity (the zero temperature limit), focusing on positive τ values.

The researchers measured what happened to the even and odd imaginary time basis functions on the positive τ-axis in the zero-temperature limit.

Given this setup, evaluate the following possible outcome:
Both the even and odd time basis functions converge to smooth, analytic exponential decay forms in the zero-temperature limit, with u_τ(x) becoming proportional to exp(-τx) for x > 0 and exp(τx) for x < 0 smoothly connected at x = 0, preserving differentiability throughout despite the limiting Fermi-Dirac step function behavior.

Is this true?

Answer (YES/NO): NO